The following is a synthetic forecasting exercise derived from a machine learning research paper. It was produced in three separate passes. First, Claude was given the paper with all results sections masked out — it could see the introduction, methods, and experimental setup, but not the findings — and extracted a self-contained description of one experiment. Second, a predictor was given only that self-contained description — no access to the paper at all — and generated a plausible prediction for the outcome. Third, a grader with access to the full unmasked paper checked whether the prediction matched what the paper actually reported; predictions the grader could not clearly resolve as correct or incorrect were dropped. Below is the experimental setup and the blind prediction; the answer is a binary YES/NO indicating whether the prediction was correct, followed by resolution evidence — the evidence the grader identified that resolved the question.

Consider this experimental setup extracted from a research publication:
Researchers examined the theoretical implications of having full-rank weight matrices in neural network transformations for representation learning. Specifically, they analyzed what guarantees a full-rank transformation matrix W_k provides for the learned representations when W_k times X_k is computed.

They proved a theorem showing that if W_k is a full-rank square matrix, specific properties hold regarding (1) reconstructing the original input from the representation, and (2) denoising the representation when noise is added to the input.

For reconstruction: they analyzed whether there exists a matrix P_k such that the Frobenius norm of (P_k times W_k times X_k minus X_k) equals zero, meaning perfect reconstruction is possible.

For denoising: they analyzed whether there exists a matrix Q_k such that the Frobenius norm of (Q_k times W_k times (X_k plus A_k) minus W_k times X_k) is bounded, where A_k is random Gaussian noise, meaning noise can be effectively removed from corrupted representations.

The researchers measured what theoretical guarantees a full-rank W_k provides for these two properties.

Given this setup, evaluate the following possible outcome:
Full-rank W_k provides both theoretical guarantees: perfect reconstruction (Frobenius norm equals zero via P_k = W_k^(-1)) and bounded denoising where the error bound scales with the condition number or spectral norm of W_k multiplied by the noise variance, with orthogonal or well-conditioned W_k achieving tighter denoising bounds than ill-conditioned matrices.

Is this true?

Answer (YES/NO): NO